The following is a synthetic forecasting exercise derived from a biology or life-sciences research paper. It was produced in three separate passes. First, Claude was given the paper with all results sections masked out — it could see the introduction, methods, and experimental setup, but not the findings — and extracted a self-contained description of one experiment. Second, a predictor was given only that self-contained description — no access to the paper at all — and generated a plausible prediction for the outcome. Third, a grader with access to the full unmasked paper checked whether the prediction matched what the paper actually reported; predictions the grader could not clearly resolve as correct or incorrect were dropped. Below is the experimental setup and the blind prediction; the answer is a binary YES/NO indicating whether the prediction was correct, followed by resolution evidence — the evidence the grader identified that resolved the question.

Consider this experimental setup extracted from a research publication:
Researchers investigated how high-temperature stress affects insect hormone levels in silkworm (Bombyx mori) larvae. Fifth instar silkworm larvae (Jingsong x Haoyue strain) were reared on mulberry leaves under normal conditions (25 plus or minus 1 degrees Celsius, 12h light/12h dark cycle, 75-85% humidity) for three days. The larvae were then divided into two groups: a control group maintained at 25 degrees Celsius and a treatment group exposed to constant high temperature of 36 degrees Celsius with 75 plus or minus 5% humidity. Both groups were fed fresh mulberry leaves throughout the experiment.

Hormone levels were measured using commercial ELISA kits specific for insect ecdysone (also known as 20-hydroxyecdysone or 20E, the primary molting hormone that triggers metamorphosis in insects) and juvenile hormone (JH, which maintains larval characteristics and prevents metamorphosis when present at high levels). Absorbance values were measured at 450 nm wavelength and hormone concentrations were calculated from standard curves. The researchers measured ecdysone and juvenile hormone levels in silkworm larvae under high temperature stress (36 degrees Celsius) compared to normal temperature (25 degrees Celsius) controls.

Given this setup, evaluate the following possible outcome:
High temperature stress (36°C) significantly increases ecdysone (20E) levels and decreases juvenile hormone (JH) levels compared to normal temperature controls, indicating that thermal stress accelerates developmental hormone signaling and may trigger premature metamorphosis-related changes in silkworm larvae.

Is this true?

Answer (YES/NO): YES